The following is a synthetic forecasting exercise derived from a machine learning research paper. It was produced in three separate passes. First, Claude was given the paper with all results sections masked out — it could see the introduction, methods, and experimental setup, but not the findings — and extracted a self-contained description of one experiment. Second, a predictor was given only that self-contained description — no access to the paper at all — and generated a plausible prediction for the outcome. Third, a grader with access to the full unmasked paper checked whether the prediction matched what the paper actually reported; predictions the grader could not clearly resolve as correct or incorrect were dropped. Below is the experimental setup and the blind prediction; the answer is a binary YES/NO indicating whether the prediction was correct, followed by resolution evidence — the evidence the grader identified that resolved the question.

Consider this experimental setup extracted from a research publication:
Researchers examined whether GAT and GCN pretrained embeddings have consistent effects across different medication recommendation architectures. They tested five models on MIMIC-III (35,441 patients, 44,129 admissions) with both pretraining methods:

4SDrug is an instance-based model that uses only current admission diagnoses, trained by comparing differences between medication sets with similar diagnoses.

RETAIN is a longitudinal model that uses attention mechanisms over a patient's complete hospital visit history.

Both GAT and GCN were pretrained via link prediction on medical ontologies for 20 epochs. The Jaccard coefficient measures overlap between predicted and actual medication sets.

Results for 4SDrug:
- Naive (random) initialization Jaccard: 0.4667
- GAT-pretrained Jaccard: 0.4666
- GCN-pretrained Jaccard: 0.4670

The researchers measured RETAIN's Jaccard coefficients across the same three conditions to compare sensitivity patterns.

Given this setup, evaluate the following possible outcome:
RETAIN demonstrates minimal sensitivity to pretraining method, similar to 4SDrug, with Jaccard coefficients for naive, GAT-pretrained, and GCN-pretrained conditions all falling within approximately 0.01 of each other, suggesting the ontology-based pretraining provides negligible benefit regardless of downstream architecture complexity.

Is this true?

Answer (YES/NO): NO